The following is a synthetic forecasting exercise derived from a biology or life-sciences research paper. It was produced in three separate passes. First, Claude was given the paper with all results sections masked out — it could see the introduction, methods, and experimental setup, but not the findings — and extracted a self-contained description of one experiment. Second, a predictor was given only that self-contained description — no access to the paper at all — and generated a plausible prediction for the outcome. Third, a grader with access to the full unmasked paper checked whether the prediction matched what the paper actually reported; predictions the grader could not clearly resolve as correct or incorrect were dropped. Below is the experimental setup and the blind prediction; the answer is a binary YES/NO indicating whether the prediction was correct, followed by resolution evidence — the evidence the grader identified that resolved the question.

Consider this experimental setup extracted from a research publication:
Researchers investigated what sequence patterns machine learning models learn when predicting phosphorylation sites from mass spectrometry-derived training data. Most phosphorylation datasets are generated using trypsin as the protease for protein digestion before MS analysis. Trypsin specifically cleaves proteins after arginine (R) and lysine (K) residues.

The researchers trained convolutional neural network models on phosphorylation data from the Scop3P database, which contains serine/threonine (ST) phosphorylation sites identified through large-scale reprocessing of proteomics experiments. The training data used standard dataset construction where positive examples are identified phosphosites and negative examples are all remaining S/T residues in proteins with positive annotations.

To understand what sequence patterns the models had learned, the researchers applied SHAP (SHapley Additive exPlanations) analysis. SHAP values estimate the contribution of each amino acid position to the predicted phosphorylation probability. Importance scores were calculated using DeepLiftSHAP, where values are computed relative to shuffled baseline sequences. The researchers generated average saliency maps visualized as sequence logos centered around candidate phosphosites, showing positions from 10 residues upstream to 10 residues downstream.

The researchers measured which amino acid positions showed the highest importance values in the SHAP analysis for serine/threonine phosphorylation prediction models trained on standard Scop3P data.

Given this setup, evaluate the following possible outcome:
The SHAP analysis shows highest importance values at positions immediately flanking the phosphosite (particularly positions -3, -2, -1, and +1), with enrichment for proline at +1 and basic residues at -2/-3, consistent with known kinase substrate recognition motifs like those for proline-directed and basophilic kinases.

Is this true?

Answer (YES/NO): NO